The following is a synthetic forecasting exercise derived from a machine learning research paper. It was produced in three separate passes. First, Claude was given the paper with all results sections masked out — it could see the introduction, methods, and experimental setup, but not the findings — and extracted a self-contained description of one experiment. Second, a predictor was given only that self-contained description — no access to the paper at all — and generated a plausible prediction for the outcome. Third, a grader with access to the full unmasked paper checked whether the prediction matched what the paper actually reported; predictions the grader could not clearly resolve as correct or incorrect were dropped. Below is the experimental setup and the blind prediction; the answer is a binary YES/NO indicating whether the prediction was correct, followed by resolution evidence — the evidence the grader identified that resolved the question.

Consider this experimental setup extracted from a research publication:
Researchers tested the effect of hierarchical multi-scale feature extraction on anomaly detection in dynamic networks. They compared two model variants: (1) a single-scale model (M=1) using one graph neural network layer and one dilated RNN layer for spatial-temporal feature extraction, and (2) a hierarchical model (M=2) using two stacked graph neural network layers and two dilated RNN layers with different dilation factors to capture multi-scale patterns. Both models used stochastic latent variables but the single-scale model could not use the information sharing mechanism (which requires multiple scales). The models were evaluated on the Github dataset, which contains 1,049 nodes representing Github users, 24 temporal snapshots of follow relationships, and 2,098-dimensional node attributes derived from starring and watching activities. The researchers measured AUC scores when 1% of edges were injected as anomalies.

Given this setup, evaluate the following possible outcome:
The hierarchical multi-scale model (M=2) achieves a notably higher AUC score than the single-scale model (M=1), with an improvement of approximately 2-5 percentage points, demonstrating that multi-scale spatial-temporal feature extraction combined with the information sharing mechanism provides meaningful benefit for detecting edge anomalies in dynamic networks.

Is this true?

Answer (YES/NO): YES